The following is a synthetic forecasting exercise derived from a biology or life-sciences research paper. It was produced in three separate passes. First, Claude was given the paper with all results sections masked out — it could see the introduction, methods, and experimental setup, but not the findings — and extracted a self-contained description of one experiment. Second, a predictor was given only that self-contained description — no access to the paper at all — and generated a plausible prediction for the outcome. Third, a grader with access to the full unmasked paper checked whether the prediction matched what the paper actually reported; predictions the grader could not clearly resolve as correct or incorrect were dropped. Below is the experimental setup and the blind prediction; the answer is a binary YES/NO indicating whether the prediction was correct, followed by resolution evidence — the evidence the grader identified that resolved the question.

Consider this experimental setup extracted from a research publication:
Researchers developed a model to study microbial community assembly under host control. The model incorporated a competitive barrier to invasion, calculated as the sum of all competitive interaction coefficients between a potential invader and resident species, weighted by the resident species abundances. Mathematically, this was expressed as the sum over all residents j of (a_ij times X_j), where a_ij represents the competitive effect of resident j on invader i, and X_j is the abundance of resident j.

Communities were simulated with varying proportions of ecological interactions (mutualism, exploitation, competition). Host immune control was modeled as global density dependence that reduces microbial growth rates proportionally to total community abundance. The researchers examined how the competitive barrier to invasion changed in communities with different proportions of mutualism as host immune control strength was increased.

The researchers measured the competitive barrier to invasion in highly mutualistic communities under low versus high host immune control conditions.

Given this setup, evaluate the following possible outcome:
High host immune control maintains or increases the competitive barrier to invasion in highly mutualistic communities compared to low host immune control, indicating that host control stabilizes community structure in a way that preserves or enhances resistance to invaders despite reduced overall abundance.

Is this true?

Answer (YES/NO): NO